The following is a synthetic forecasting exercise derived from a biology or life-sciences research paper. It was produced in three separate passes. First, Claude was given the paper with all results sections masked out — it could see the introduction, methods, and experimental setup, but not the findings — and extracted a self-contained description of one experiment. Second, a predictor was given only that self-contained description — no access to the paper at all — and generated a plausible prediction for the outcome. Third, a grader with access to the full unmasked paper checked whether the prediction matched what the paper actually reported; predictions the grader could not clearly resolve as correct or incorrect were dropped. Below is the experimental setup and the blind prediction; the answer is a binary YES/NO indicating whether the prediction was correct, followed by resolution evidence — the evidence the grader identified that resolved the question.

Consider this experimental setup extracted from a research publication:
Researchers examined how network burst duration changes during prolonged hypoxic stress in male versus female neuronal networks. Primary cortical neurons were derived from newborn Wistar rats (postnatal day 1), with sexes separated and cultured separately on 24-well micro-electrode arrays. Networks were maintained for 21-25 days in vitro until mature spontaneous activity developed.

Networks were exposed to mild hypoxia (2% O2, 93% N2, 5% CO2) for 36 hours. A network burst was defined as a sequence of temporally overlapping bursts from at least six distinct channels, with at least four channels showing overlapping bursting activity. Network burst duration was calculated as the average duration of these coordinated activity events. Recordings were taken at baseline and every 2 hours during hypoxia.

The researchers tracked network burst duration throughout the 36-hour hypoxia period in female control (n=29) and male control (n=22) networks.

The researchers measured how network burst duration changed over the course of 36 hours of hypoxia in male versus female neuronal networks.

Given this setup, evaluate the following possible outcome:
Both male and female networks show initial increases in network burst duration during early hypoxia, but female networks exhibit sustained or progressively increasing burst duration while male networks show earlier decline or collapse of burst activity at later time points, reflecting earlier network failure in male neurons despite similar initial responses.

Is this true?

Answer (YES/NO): NO